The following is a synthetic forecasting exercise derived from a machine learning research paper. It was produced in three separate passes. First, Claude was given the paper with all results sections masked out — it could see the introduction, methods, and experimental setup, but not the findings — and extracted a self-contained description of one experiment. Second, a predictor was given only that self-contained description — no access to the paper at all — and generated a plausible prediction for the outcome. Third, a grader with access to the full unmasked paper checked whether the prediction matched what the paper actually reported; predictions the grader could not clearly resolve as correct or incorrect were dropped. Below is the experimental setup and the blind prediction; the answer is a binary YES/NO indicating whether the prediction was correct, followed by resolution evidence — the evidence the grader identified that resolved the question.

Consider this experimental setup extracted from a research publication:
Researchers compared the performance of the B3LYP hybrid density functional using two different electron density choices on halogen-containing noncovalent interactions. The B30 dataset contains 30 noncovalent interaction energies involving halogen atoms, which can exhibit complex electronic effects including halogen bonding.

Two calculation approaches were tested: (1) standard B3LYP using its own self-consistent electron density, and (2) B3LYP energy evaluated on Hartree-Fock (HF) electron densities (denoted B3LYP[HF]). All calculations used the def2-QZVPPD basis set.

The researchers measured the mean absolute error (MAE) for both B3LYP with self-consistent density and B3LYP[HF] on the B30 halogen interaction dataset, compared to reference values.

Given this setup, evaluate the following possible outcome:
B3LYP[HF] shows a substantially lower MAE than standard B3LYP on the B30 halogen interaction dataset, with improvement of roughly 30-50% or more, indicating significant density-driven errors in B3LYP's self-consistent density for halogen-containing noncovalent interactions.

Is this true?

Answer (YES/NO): NO